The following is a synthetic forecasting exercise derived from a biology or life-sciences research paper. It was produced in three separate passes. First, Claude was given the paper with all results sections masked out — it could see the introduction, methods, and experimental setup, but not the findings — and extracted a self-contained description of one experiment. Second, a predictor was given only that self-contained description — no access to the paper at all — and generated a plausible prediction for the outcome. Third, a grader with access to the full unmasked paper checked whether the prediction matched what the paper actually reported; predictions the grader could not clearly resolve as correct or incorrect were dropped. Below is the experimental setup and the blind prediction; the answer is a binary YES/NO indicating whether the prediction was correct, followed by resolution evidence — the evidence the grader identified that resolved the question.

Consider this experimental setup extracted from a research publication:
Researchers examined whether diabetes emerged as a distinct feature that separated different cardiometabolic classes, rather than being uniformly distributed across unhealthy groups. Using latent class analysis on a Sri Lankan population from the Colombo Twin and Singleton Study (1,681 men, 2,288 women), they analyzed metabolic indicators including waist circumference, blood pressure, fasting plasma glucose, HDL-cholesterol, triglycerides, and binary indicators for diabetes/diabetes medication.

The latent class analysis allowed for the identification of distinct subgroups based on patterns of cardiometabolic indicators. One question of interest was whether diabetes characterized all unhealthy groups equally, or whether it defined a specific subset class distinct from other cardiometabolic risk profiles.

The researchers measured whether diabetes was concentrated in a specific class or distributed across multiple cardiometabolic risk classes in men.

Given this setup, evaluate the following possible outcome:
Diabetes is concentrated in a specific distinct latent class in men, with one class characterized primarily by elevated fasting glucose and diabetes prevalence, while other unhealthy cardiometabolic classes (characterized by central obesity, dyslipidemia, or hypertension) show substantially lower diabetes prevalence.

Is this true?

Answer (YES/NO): YES